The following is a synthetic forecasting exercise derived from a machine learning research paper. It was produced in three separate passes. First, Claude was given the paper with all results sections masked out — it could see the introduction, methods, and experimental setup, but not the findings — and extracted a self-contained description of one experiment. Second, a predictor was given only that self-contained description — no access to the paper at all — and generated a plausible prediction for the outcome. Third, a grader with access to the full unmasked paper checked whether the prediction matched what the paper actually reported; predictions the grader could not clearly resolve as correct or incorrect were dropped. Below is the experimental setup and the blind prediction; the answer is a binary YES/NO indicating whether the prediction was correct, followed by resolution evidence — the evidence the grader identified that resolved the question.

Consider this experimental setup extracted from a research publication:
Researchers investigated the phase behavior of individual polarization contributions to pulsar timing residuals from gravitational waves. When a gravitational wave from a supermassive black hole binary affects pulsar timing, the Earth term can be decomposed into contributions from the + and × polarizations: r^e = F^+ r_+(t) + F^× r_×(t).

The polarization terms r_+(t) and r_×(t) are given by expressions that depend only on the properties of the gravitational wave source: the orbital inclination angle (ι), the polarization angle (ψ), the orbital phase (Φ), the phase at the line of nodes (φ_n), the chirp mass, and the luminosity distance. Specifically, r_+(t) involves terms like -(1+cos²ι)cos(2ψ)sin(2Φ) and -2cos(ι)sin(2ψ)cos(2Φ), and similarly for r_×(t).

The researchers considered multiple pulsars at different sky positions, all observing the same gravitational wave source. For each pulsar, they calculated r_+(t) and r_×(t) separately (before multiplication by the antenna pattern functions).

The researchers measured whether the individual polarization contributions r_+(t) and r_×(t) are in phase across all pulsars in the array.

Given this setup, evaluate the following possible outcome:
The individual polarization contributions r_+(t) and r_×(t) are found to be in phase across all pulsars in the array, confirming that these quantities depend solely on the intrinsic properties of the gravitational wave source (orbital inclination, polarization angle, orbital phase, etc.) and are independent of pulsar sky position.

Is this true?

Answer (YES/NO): YES